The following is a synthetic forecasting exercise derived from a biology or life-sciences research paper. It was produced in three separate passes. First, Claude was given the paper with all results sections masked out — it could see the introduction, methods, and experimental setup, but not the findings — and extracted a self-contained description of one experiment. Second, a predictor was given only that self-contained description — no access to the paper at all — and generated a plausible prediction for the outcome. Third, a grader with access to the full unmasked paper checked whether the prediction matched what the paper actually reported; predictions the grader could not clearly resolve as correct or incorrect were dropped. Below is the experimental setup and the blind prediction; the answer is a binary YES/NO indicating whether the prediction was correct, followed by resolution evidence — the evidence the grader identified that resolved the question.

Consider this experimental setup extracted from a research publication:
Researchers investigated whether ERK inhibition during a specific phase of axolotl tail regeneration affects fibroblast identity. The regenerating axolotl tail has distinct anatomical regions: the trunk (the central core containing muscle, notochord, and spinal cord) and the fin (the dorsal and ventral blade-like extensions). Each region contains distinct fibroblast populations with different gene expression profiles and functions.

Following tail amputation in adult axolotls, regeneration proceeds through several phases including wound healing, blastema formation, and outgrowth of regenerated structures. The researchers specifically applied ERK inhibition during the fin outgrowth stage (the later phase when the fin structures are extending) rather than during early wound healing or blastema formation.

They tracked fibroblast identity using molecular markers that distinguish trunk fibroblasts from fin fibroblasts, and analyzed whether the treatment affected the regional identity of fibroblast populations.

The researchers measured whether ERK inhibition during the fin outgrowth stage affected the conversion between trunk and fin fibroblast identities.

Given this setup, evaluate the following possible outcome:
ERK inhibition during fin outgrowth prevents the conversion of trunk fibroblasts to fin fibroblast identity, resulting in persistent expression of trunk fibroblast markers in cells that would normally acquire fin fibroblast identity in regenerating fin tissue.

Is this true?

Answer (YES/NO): NO